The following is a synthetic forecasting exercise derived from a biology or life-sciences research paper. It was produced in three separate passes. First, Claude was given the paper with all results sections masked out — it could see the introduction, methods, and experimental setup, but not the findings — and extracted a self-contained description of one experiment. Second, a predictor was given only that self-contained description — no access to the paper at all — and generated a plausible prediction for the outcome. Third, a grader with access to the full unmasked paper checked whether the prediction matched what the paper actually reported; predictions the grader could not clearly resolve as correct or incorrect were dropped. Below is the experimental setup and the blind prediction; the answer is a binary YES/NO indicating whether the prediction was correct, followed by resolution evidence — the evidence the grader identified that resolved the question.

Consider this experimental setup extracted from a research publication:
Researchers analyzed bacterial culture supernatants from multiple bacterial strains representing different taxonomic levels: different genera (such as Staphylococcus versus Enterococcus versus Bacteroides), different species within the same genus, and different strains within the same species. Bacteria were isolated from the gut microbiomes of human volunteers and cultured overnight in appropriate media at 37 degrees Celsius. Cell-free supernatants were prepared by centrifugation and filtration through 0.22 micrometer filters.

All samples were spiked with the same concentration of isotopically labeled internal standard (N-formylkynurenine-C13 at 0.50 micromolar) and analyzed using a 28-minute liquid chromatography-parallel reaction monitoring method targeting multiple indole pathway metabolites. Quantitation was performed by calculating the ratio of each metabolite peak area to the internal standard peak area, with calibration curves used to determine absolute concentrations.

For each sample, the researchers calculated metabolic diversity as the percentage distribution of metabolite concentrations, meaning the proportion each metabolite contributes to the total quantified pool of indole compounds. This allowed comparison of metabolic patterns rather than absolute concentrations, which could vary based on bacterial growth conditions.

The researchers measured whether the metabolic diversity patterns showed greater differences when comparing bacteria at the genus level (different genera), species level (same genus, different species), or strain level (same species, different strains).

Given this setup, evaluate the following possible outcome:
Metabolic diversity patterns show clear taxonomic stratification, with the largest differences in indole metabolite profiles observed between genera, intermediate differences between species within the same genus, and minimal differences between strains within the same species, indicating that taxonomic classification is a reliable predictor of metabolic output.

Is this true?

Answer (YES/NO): NO